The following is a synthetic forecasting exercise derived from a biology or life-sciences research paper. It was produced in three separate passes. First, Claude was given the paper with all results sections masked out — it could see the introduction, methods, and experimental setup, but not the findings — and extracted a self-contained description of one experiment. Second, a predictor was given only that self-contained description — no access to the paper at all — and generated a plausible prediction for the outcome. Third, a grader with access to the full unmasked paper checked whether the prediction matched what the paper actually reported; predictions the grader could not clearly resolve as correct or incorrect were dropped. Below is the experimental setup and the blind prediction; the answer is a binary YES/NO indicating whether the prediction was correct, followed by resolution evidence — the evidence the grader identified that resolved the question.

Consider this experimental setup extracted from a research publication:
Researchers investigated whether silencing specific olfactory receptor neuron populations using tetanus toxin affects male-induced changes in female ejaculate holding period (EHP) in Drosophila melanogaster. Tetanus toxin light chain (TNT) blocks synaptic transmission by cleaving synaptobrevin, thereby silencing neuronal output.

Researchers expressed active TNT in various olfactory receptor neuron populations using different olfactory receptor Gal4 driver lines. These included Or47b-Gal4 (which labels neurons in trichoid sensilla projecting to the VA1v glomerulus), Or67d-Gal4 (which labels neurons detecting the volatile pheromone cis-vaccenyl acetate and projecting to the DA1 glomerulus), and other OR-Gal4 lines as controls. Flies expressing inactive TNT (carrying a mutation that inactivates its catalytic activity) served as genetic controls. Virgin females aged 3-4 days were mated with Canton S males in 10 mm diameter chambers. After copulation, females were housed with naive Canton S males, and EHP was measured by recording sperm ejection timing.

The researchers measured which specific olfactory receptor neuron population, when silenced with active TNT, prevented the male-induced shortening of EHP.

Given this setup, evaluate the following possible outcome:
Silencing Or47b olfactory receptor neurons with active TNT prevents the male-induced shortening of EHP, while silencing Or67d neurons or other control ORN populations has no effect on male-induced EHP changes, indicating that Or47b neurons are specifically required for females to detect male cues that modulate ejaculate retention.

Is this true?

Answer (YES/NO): NO